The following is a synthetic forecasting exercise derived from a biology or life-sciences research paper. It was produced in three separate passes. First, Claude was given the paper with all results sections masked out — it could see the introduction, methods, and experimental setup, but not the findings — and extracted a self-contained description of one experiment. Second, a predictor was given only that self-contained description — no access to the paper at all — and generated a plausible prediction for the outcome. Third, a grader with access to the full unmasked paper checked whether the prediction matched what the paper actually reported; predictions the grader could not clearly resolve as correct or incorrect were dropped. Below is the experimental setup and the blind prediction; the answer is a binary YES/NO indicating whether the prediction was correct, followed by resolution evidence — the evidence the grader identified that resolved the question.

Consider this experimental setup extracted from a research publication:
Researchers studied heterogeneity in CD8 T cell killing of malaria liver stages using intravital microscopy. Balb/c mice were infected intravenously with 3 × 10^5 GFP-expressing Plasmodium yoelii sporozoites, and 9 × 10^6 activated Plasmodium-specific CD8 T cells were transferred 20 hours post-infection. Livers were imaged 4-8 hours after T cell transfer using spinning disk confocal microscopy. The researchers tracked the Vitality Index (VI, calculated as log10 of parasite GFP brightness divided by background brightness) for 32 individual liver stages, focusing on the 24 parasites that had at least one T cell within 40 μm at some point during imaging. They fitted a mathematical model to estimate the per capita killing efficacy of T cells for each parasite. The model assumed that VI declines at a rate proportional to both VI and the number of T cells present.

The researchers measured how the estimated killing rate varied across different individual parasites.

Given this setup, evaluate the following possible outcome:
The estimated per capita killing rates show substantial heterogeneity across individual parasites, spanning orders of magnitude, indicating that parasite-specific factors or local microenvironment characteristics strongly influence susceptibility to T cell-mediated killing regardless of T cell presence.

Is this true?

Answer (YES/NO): YES